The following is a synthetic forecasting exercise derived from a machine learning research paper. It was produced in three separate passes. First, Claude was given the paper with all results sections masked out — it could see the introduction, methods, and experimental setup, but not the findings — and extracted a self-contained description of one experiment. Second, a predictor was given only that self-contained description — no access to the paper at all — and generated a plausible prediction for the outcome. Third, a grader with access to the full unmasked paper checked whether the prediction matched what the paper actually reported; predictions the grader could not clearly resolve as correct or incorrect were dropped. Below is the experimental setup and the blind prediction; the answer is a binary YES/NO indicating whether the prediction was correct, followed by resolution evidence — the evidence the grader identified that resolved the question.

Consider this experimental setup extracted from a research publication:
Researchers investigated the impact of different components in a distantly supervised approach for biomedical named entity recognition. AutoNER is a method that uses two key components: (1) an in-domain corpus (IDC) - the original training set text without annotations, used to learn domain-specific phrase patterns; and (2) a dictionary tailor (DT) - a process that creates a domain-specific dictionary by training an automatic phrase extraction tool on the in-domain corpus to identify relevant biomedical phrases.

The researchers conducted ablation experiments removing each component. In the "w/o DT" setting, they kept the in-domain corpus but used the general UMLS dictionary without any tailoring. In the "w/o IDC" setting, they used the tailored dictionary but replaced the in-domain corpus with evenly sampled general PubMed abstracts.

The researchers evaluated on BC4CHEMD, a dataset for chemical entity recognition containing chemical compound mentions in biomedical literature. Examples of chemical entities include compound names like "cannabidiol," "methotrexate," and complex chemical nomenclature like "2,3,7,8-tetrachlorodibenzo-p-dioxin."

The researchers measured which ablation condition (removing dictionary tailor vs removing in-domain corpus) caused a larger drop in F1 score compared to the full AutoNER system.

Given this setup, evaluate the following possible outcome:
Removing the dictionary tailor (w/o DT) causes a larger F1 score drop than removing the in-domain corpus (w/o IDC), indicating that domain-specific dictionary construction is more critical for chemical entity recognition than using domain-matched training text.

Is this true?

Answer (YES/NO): NO